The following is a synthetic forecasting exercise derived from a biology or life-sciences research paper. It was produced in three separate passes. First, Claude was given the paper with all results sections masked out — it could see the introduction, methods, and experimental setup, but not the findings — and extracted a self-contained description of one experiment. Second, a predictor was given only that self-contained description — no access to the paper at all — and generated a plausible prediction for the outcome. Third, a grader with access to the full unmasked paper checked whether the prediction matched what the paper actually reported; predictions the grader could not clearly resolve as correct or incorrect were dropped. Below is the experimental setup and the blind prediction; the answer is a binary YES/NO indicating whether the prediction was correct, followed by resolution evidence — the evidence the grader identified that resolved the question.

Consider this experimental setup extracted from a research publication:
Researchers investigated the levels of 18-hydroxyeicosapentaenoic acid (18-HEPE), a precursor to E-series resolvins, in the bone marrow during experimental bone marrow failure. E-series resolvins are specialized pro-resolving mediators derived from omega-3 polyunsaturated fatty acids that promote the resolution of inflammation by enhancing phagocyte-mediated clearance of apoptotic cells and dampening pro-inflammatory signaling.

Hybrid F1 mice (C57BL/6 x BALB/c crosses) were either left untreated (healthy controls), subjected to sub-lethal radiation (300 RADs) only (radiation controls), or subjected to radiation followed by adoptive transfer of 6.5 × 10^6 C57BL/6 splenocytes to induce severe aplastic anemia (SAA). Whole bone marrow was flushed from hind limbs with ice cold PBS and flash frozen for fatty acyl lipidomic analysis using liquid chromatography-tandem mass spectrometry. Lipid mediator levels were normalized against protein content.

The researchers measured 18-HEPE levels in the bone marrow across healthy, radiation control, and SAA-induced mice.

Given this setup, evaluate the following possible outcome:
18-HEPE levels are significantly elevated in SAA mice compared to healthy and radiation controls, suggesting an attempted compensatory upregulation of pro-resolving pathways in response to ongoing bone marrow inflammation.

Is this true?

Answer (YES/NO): NO